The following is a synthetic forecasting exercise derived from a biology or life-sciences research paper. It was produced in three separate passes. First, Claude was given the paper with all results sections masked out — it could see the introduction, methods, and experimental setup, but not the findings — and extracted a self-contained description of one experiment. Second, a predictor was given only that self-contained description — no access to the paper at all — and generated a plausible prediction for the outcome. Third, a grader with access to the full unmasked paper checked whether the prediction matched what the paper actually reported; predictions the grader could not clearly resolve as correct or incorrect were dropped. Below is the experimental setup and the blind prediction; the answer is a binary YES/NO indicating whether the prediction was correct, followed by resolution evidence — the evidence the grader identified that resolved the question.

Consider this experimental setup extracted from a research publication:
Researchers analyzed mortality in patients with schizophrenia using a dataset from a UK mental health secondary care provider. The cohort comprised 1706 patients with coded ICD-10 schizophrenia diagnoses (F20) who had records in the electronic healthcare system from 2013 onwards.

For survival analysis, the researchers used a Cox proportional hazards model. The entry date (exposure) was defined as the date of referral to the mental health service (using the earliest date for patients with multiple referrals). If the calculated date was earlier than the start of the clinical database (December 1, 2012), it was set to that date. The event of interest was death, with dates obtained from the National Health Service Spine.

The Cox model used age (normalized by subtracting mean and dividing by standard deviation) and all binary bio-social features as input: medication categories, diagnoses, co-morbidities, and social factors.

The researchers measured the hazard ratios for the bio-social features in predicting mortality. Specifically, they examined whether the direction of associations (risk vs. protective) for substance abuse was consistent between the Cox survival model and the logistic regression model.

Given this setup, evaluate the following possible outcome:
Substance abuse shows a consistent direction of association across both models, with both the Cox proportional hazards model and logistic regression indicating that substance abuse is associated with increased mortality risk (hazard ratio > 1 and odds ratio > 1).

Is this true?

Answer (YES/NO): YES